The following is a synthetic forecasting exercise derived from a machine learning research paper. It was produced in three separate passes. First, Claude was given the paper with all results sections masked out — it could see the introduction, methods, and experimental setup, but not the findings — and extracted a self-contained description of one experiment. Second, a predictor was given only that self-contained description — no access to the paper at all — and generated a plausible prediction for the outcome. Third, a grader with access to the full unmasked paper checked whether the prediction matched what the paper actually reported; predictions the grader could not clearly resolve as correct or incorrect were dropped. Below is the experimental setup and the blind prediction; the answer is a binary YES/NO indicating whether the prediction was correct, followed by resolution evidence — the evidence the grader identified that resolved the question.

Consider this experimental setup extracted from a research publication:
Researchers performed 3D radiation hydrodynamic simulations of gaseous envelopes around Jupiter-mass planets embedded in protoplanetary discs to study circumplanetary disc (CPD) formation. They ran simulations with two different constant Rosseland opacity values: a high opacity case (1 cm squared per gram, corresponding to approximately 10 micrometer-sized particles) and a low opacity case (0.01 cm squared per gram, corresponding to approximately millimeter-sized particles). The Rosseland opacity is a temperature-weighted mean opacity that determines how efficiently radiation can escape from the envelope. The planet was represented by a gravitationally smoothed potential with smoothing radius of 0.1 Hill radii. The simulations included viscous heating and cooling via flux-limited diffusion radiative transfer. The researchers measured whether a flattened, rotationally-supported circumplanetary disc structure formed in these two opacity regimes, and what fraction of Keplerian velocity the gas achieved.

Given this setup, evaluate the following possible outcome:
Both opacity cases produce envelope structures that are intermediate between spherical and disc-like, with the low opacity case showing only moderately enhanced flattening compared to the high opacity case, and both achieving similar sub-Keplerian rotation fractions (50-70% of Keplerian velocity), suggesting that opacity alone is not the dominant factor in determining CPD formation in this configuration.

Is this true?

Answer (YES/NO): NO